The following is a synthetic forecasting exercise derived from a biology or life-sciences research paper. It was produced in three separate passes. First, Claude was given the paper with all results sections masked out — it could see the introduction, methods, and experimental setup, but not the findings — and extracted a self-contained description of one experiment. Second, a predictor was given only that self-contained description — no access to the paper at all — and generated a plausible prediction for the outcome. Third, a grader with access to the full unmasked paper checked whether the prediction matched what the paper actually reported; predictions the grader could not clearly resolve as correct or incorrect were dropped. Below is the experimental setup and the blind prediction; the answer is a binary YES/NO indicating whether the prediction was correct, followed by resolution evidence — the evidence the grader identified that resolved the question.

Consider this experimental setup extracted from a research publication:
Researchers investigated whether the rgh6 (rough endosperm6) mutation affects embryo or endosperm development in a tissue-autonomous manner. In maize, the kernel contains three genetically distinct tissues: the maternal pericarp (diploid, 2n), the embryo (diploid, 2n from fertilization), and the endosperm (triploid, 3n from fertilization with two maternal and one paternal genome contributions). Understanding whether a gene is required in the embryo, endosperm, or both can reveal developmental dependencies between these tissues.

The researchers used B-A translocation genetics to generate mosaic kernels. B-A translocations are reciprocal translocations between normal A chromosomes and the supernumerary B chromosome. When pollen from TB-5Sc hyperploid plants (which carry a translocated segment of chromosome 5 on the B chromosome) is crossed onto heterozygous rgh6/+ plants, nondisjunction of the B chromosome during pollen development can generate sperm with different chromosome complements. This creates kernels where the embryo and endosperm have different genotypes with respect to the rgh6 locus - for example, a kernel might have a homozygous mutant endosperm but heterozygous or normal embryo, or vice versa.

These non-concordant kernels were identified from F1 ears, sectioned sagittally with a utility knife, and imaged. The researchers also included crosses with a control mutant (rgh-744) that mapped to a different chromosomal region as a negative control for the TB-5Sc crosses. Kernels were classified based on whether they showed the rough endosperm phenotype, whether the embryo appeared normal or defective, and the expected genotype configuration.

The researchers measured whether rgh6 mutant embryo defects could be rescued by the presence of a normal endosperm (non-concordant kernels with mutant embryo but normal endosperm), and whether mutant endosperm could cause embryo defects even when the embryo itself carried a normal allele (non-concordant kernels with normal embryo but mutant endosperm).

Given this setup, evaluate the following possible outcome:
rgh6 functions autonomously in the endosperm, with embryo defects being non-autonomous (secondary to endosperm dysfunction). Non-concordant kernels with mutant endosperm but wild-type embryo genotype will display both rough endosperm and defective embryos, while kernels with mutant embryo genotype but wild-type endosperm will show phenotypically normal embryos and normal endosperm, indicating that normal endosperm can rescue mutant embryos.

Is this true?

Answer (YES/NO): NO